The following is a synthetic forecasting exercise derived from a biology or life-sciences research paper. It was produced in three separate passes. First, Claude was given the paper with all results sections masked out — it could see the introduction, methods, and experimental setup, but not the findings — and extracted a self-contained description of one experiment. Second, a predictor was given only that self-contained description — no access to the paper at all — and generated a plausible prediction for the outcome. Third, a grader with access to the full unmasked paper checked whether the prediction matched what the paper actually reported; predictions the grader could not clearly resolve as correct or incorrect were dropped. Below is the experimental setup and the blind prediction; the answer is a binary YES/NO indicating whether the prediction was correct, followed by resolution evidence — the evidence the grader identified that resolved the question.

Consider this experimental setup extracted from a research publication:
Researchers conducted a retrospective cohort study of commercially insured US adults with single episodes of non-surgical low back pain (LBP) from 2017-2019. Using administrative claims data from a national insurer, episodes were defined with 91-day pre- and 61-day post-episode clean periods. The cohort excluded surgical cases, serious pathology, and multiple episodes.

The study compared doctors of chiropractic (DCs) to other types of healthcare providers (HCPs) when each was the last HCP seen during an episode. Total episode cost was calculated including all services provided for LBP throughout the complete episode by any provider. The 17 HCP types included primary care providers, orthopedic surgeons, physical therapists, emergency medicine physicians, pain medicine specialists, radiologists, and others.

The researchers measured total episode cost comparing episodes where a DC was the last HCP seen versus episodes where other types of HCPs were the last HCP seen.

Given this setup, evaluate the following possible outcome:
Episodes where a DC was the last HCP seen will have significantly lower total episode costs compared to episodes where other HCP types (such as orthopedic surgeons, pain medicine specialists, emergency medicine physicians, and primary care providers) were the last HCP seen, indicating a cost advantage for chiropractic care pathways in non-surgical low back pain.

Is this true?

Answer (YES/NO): NO